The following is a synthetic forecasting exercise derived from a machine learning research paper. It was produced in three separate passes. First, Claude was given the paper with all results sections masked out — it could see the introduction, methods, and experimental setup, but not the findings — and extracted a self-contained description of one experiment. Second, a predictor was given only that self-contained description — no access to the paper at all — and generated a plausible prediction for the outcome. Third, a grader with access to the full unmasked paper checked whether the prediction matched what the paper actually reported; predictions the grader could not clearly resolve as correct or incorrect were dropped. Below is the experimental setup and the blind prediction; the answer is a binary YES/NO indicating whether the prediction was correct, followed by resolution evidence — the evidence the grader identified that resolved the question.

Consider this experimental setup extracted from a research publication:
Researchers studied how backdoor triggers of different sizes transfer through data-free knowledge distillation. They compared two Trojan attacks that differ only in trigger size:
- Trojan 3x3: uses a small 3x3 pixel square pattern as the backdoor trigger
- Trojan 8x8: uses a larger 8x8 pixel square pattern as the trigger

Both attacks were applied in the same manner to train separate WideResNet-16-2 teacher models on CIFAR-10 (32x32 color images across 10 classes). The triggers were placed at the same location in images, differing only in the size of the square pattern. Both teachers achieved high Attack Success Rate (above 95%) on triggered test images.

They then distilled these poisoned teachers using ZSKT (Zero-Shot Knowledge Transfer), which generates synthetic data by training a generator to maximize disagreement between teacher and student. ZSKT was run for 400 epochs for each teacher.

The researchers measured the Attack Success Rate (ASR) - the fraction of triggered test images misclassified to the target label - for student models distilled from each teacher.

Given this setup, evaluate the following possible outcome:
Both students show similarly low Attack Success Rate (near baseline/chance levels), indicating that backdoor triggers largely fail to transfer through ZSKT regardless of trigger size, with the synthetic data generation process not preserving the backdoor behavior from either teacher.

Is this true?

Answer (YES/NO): NO